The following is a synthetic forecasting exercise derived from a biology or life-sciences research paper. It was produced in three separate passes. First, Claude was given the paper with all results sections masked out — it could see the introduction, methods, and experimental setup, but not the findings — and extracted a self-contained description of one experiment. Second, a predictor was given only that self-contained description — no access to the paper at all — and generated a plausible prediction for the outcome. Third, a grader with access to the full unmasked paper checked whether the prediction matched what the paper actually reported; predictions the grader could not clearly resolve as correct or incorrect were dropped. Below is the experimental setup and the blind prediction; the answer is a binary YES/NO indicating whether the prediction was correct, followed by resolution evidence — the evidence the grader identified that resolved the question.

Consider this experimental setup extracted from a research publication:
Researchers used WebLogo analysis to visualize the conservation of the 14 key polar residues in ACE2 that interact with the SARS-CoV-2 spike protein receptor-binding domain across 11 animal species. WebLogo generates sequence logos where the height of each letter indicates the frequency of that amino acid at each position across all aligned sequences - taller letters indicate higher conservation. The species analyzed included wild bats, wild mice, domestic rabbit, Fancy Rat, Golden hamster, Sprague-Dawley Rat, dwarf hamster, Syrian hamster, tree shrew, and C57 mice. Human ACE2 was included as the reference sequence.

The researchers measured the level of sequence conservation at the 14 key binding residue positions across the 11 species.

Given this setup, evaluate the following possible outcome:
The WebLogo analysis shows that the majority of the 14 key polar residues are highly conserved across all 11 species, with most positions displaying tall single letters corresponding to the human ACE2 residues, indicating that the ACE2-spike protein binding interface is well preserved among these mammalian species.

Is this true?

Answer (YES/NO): NO